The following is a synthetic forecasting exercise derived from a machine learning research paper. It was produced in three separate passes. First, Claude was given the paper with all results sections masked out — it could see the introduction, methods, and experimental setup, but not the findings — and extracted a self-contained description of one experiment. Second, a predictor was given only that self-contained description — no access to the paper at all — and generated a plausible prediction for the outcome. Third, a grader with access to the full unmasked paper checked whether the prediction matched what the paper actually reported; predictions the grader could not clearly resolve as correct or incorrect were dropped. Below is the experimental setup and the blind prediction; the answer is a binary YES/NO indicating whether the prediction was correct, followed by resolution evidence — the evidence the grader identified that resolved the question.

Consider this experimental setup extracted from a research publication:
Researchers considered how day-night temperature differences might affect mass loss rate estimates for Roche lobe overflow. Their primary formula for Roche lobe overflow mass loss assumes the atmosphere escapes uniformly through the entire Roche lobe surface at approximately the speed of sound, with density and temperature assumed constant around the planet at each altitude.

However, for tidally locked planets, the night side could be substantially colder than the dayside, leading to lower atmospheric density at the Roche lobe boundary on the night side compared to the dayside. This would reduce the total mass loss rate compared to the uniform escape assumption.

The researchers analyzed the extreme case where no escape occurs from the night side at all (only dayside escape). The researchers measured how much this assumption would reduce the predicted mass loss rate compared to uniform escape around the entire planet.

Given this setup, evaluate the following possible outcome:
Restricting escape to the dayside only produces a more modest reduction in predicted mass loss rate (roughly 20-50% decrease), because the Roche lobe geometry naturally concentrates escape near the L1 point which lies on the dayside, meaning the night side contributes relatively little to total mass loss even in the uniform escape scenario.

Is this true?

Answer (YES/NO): NO